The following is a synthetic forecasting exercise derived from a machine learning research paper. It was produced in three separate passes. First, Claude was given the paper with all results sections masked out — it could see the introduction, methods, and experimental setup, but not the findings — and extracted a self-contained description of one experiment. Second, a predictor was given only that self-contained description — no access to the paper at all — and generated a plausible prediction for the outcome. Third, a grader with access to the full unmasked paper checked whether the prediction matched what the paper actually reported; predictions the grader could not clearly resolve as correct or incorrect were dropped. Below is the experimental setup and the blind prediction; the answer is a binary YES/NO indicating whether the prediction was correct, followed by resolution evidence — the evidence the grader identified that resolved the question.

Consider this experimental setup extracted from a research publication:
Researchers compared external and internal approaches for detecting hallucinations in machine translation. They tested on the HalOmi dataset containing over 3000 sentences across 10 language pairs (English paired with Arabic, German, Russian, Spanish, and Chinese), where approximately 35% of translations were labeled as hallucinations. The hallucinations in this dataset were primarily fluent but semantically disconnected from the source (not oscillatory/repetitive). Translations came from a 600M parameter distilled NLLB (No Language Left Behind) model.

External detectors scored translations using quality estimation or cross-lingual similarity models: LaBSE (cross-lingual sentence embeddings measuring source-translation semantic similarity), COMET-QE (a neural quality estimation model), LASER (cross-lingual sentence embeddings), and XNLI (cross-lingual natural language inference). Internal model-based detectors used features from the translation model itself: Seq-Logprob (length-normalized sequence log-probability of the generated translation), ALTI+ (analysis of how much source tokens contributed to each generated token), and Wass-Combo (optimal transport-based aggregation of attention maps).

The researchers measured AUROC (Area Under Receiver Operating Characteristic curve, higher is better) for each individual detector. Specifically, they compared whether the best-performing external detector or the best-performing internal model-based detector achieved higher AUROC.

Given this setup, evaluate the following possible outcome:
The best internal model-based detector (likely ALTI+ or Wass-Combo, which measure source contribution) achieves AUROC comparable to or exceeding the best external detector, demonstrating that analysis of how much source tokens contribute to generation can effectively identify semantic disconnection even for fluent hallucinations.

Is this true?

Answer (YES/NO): NO